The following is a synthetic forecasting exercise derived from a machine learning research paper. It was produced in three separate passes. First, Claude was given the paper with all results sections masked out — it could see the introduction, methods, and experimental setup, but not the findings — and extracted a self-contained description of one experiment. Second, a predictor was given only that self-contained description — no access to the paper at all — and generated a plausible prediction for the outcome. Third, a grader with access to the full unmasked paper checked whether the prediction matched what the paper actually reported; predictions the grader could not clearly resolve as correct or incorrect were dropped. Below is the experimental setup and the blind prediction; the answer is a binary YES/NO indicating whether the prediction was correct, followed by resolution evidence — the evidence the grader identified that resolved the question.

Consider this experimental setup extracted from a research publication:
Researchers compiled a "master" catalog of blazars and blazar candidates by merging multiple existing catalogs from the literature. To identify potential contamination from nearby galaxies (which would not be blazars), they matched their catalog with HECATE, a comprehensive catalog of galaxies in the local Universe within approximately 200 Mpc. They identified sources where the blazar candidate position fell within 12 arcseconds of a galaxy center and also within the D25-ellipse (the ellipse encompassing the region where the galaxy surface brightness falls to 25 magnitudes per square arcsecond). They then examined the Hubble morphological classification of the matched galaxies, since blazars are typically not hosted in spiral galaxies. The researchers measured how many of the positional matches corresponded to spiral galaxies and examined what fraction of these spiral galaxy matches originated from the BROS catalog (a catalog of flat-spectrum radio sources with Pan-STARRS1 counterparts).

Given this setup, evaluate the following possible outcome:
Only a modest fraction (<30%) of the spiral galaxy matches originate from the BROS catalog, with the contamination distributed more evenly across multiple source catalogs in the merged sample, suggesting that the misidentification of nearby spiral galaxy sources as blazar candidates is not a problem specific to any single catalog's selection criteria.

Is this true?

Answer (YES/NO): NO